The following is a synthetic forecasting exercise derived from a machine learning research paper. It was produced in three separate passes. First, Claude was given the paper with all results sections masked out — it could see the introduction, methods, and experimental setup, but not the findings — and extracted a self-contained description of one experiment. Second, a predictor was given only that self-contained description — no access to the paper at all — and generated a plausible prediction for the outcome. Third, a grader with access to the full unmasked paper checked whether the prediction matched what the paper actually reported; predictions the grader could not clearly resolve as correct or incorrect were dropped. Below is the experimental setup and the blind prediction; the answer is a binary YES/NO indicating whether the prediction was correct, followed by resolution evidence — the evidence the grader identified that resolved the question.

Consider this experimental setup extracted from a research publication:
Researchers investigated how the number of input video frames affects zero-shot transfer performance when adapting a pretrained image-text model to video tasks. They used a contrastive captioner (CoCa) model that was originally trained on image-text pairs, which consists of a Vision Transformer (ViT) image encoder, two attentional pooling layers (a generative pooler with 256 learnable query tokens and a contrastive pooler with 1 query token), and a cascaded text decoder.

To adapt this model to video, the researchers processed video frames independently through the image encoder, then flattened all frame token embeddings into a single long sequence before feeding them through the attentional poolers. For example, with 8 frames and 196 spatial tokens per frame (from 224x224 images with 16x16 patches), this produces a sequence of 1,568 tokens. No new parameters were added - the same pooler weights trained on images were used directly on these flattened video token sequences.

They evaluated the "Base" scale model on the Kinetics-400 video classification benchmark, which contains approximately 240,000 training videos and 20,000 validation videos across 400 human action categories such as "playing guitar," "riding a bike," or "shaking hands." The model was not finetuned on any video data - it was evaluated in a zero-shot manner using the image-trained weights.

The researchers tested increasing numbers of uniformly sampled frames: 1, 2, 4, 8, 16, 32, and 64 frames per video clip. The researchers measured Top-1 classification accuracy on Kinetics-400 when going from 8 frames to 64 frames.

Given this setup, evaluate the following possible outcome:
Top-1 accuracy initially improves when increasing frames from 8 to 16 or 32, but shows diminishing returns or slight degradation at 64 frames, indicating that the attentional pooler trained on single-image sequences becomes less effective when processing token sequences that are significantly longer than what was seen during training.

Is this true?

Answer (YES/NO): NO